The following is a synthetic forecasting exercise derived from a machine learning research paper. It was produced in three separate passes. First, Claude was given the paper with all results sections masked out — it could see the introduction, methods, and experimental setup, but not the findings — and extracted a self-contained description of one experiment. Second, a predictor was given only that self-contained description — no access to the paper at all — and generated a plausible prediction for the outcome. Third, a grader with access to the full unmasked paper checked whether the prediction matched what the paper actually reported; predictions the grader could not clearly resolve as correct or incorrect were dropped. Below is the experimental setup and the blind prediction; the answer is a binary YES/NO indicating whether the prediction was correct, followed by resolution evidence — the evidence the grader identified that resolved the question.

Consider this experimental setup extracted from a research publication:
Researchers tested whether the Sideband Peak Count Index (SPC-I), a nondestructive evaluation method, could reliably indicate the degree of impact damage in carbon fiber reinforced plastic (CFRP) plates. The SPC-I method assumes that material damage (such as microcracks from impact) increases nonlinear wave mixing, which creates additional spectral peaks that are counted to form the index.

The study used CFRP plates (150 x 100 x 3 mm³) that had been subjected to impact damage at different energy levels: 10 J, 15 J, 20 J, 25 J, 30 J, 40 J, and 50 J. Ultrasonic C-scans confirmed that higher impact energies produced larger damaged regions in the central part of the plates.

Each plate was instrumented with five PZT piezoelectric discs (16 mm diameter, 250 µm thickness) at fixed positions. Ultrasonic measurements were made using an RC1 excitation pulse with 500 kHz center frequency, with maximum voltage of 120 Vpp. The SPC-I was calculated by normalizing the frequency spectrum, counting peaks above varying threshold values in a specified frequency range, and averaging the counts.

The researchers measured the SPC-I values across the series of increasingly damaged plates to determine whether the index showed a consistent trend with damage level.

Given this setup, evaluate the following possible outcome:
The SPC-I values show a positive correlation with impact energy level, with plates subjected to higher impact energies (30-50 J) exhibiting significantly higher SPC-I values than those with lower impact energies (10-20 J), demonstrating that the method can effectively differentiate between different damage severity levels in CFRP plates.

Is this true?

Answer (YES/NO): NO